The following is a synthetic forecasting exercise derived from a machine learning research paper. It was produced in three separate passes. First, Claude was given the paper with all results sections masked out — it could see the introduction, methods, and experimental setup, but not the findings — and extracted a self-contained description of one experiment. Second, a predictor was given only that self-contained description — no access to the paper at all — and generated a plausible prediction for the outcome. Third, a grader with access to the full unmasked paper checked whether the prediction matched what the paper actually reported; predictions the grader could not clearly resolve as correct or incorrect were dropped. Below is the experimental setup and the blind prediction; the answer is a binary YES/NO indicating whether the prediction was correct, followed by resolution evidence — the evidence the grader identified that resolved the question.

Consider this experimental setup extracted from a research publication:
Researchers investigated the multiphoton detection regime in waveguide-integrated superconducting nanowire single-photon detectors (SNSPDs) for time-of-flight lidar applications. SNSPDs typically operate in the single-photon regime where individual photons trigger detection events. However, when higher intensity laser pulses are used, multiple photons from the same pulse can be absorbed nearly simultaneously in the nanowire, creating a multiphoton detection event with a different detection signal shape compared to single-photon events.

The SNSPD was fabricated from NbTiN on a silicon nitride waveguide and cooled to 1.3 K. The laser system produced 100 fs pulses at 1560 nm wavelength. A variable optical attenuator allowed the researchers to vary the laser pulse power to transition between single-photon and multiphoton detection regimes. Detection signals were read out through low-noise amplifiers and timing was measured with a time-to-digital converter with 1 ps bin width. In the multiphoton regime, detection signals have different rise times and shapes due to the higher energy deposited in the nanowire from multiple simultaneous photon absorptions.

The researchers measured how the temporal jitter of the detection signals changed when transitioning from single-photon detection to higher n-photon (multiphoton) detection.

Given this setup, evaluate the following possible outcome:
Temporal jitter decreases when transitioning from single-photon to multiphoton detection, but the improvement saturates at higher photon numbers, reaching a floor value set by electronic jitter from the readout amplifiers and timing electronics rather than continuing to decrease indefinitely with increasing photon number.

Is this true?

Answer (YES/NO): NO